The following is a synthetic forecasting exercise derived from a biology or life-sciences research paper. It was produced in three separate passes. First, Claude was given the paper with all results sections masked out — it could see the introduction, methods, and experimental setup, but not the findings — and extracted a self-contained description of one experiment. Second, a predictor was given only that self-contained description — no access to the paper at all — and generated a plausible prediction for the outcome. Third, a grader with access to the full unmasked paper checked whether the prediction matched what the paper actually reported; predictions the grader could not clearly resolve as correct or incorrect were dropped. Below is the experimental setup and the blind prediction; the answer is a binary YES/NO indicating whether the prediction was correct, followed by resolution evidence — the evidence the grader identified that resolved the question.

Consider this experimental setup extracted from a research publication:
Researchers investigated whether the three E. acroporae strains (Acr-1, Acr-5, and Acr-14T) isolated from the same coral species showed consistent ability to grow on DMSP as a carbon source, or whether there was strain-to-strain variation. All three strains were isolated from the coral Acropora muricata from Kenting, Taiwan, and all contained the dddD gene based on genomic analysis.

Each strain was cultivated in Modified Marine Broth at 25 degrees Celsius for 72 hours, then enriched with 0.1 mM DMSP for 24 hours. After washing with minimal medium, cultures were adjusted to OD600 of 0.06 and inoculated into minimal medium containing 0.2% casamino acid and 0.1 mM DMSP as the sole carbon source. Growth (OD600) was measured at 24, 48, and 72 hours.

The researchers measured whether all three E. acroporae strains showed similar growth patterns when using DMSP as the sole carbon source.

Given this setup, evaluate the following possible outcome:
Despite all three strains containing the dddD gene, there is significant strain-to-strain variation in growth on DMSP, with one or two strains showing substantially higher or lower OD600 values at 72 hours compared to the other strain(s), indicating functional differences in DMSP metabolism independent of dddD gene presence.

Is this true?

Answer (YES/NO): YES